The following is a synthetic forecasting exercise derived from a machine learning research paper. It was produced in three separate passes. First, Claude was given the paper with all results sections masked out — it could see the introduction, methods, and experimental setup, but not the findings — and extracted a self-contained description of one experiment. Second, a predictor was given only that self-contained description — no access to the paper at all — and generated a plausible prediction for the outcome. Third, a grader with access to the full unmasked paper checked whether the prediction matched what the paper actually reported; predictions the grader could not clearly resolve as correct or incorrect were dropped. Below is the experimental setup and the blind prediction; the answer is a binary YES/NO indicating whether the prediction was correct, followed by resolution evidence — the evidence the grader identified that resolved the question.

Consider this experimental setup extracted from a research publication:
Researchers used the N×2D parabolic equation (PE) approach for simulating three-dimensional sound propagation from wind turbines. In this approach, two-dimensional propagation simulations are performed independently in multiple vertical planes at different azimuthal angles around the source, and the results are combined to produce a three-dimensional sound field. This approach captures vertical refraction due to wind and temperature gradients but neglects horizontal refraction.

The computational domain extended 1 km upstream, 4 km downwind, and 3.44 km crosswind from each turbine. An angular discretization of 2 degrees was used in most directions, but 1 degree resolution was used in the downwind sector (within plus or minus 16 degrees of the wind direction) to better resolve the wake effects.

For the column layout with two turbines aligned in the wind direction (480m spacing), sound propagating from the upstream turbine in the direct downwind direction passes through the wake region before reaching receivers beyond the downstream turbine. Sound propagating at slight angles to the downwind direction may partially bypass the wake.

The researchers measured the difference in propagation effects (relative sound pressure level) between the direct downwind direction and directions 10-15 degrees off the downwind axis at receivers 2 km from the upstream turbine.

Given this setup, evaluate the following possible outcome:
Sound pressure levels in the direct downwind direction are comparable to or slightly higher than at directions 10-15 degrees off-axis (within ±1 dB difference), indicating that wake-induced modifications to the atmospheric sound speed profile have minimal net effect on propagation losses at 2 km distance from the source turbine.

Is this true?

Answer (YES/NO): NO